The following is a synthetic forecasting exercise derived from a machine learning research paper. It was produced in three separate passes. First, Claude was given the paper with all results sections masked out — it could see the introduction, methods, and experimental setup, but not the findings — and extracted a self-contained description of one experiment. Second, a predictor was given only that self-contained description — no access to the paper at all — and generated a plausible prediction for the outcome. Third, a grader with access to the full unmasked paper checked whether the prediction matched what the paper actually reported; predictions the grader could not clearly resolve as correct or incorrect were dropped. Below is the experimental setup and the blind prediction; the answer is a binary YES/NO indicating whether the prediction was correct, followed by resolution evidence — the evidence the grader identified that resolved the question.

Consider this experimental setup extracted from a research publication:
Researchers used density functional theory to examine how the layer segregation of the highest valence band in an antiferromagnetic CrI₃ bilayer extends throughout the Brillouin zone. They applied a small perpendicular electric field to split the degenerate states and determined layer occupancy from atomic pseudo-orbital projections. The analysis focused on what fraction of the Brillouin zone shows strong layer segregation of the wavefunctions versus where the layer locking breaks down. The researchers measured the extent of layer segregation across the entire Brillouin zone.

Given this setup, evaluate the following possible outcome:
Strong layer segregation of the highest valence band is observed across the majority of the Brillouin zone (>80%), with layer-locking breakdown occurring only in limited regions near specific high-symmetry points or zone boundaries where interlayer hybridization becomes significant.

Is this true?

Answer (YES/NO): YES